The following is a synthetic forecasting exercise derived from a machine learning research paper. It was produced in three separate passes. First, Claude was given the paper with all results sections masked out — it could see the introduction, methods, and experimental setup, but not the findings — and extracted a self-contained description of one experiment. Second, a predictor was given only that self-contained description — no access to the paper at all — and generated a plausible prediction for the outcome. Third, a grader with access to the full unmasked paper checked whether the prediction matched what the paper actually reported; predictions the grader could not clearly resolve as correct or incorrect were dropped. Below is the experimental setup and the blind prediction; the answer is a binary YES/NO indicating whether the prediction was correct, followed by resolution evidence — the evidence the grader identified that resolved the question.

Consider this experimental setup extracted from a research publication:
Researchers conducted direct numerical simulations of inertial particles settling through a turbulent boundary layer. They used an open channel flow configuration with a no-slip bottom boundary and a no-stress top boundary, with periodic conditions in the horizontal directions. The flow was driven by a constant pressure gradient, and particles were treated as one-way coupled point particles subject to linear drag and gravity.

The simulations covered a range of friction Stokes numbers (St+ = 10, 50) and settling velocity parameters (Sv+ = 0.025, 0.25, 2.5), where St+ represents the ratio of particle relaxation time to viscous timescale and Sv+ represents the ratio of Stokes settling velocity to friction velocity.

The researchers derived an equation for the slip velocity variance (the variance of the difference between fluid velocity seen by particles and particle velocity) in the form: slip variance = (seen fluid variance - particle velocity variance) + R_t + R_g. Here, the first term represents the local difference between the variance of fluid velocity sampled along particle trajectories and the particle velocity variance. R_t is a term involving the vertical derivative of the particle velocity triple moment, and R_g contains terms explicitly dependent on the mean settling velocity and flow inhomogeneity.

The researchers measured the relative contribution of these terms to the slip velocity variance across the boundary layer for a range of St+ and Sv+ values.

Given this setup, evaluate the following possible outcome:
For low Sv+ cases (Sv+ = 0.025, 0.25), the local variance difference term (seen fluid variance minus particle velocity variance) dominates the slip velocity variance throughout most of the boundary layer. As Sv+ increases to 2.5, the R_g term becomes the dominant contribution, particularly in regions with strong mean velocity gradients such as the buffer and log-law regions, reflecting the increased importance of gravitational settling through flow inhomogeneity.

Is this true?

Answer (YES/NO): NO